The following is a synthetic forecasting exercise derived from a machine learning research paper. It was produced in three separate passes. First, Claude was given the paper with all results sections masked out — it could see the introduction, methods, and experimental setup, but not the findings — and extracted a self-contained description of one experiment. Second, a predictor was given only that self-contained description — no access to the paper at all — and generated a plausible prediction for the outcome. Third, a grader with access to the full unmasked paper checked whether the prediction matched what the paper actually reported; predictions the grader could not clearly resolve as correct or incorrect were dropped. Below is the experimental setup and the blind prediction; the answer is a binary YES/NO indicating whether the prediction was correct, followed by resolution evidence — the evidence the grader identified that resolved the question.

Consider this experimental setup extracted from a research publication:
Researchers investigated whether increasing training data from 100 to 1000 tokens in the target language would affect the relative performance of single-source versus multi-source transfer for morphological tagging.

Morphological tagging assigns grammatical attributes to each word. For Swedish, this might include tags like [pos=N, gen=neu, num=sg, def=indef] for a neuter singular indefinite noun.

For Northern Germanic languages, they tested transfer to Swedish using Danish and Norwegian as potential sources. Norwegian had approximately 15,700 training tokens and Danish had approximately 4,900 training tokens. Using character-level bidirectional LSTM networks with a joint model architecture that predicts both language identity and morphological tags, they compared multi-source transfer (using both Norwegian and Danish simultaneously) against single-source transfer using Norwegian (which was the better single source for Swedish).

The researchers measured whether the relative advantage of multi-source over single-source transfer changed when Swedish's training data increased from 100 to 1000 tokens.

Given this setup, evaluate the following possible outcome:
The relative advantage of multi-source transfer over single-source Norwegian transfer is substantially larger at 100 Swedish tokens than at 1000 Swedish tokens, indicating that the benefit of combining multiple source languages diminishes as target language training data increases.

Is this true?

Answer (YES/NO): YES